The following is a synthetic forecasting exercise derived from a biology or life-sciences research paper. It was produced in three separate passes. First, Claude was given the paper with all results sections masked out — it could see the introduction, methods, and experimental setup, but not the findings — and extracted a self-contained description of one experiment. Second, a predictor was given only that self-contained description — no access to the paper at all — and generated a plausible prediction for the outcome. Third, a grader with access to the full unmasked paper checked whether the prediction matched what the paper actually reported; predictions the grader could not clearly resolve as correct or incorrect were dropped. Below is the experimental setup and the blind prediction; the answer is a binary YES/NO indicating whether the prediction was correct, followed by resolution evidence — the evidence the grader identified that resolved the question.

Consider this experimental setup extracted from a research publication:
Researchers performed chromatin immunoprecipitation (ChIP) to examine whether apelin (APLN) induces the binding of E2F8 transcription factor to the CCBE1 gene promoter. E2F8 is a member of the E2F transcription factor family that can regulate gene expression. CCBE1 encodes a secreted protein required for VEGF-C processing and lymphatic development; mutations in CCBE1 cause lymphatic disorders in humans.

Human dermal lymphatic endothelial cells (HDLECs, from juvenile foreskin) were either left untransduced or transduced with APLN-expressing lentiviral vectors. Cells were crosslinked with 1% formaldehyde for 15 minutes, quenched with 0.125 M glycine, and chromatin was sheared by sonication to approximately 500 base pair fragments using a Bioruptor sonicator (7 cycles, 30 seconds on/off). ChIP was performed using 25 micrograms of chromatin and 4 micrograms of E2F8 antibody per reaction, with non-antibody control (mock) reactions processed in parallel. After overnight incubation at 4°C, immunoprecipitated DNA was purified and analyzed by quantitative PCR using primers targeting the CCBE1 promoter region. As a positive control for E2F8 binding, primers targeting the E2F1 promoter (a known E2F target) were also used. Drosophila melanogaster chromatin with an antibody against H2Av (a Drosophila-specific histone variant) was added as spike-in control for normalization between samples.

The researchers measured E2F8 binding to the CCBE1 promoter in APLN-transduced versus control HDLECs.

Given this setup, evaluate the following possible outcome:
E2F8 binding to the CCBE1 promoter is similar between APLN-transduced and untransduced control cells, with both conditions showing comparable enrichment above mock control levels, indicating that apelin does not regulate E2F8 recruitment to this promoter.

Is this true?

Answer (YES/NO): NO